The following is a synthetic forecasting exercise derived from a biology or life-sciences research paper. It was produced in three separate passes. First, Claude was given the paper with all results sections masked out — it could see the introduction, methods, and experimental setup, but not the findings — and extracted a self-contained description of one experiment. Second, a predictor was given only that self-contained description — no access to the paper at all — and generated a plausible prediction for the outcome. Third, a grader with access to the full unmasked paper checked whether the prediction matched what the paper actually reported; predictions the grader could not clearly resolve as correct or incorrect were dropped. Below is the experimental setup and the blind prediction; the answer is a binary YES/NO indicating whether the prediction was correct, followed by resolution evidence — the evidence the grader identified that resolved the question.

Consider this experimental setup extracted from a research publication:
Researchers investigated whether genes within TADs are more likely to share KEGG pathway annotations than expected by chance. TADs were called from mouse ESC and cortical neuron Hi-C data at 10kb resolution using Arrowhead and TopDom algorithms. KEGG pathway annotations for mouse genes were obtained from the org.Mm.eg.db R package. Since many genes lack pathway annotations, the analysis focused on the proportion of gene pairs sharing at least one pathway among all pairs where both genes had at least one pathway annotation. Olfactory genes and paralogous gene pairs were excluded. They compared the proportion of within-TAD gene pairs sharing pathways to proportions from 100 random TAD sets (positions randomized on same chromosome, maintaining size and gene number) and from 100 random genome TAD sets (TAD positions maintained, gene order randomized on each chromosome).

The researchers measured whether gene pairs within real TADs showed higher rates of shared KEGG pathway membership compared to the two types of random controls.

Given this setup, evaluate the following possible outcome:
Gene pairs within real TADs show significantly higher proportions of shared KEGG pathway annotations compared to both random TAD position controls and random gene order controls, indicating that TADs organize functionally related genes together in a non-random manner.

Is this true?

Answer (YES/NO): NO